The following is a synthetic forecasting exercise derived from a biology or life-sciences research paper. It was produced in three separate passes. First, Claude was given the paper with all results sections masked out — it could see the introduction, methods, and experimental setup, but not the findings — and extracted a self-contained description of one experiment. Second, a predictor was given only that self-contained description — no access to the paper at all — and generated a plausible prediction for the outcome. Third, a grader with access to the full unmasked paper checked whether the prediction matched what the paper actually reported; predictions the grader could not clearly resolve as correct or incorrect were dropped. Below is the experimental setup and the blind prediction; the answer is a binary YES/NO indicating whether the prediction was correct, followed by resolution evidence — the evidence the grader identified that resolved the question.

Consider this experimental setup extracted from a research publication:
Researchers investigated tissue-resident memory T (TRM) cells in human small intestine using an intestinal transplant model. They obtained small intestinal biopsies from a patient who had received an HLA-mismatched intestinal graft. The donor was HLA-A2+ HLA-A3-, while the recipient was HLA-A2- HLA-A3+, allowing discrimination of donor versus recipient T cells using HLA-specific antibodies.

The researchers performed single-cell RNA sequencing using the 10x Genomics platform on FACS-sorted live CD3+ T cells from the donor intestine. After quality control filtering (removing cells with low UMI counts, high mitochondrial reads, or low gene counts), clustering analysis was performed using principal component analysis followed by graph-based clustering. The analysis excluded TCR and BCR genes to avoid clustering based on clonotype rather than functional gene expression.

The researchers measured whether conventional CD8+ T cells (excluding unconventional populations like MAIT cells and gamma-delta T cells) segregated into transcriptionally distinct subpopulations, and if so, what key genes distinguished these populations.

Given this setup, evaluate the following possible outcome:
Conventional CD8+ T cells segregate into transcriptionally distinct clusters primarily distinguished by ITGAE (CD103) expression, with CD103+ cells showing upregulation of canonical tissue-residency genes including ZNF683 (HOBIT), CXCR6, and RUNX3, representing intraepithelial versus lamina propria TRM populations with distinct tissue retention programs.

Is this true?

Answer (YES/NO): NO